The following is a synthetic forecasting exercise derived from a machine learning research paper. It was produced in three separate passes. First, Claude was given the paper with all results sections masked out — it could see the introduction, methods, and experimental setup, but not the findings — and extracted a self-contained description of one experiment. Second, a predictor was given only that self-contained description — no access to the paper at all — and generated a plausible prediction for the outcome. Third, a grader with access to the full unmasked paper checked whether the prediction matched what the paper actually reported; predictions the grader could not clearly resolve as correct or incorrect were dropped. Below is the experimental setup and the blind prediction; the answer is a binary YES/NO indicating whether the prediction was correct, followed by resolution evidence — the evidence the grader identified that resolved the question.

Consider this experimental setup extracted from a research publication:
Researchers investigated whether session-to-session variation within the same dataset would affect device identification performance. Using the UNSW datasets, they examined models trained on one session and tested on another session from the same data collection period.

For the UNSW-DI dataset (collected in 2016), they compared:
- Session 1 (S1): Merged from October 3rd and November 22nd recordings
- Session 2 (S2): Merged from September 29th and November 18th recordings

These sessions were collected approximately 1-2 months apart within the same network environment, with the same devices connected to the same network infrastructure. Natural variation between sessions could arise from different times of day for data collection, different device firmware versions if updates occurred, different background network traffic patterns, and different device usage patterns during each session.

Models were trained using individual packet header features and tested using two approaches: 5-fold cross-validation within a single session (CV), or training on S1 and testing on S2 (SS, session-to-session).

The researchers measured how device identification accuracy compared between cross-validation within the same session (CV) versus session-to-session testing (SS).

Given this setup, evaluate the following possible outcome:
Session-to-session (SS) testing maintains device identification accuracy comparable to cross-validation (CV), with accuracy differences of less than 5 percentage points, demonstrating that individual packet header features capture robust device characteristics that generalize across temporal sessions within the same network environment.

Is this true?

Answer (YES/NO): NO